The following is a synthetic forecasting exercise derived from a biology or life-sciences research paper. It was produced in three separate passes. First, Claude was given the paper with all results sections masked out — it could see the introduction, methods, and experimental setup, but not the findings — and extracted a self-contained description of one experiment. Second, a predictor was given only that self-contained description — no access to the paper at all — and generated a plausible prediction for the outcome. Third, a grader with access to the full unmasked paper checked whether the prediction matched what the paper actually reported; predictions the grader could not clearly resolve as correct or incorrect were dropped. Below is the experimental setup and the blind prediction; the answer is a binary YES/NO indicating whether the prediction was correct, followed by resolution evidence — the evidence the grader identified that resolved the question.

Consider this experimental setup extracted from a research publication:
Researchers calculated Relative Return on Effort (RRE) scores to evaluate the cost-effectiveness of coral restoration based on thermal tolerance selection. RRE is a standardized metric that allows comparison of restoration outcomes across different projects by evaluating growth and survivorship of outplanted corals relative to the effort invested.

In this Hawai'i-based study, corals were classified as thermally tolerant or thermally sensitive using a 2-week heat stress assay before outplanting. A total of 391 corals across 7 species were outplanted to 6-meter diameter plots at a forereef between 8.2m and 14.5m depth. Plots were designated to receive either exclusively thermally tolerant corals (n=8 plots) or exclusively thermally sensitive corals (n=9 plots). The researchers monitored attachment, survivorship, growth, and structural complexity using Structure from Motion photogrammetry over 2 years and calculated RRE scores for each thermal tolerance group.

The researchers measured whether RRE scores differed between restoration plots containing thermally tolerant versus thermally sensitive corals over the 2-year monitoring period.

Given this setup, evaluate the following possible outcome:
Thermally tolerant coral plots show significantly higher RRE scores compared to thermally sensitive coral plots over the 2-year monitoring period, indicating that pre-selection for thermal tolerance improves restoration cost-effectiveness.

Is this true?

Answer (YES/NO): NO